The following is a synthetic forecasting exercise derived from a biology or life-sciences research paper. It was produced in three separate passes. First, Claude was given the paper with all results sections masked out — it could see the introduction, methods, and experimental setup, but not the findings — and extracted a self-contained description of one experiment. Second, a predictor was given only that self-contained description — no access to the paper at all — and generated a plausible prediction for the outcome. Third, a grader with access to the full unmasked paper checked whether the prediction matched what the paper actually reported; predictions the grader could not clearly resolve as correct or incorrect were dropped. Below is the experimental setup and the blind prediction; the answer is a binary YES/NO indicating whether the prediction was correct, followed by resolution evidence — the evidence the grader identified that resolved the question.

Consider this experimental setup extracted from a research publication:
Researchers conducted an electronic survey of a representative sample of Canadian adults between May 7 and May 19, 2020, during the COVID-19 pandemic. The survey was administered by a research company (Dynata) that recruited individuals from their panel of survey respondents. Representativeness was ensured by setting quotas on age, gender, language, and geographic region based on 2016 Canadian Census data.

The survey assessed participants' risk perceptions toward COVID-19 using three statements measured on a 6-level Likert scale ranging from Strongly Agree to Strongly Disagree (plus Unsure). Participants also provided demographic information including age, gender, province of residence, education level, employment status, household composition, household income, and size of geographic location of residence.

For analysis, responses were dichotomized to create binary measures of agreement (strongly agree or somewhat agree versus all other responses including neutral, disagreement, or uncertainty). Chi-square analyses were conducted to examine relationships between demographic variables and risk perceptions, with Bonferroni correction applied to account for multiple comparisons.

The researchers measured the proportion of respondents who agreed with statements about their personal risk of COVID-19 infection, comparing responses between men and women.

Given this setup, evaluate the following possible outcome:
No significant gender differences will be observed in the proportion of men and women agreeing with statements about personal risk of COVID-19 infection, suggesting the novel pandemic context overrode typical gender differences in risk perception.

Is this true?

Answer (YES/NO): NO